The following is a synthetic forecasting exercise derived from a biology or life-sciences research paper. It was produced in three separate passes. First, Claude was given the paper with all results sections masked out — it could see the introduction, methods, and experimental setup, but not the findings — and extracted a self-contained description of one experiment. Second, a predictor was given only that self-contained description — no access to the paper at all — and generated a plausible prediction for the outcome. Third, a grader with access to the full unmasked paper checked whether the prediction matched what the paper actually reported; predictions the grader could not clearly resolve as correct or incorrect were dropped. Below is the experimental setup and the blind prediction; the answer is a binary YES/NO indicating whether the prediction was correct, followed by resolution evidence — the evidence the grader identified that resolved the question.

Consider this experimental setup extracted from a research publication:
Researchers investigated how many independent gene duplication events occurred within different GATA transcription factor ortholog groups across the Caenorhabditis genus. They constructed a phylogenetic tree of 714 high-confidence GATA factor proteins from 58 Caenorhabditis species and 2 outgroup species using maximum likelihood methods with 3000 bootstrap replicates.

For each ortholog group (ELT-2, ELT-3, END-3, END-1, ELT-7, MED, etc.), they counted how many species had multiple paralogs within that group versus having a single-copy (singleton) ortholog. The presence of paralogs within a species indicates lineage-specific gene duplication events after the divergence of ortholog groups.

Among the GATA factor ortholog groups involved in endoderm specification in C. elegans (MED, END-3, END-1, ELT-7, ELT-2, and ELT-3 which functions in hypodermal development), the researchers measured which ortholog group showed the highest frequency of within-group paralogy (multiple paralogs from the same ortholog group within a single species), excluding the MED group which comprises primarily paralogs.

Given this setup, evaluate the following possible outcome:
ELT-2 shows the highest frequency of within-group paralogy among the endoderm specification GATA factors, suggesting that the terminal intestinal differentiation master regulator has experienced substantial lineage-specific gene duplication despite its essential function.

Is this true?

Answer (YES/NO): NO